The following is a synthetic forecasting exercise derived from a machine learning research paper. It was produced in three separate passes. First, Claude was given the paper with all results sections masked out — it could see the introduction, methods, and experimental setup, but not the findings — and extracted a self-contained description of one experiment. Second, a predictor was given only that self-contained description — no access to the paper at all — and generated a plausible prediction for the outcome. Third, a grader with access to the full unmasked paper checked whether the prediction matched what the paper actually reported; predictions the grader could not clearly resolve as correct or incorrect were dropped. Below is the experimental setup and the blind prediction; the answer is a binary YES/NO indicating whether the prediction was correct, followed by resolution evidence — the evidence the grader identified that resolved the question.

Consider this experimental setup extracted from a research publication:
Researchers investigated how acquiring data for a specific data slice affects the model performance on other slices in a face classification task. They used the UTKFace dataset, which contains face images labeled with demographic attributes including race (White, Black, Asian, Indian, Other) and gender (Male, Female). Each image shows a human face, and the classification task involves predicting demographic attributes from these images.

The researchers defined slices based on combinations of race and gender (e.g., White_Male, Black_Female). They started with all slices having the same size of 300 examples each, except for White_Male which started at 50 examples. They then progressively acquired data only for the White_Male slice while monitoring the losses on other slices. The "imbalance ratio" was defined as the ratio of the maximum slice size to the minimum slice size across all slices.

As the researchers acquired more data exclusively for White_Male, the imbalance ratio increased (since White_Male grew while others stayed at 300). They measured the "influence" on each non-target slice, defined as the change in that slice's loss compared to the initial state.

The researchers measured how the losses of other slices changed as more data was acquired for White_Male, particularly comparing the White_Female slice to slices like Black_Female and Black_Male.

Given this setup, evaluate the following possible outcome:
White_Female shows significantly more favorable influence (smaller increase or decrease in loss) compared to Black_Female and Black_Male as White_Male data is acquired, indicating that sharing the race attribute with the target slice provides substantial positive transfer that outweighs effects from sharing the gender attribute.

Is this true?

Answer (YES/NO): YES